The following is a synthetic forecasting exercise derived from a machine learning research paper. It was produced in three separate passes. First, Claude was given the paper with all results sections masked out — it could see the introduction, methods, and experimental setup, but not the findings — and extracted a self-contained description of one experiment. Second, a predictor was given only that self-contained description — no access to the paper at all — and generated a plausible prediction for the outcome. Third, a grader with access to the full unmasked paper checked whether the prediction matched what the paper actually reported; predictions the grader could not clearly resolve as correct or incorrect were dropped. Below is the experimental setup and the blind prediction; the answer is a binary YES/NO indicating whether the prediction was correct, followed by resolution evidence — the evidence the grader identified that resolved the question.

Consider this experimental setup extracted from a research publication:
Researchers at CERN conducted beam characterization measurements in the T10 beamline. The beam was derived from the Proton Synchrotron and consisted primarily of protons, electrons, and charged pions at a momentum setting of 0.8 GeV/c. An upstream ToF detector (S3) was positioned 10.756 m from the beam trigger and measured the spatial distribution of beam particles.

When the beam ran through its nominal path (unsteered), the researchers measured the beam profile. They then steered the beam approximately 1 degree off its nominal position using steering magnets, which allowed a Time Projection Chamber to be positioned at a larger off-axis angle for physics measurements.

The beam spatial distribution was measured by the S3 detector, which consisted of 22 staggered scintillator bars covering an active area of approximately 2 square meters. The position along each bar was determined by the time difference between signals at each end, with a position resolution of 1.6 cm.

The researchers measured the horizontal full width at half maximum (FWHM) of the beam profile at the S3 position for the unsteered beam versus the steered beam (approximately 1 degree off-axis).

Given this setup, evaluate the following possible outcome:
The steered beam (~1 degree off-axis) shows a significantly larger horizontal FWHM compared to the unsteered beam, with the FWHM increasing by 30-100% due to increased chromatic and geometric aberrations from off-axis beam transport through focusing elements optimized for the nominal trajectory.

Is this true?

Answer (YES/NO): YES